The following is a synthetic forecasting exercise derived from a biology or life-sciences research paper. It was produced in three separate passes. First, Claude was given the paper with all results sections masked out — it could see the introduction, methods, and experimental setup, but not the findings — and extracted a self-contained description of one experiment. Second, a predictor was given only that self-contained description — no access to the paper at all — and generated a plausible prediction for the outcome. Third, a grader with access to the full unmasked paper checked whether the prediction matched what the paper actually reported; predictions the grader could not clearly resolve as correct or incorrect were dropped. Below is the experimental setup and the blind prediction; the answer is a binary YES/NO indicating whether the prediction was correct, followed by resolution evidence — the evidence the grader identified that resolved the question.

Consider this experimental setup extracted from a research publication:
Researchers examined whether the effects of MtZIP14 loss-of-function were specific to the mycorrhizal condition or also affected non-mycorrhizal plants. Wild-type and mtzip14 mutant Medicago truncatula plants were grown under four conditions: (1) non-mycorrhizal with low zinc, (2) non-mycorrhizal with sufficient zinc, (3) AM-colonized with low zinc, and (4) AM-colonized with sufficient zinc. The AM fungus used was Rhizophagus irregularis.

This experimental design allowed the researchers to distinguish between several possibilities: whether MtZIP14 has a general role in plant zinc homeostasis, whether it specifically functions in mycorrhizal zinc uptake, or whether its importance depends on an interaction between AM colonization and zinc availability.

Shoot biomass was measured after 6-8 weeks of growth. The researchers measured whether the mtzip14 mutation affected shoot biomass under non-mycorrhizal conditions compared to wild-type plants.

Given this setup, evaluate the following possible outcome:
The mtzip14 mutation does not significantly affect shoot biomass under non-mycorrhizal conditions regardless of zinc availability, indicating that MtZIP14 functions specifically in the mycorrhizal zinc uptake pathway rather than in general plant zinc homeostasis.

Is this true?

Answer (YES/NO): YES